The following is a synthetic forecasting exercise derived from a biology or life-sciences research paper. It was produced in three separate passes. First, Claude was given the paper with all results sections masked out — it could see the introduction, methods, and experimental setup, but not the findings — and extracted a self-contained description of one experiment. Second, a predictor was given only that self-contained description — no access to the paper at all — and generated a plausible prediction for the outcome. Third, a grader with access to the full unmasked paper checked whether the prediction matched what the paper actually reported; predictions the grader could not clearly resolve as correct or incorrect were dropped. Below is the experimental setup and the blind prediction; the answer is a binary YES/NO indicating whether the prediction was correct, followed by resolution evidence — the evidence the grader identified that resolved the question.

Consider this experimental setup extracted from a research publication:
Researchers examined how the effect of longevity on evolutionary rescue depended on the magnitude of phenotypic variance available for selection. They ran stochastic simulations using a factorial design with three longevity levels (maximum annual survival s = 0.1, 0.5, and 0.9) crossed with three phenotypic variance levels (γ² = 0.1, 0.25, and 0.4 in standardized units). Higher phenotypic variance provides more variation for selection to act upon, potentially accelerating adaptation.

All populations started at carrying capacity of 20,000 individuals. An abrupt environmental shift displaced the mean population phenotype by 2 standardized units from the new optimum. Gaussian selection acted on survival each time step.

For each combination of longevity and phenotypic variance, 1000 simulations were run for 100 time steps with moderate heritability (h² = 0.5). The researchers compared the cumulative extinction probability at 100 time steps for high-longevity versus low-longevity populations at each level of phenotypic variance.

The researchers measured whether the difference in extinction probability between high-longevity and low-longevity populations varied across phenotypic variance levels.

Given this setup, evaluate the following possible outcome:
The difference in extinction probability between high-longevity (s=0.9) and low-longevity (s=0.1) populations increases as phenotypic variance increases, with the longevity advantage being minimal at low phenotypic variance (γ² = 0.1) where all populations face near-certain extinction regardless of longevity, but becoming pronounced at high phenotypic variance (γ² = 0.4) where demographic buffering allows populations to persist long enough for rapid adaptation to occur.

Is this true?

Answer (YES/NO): NO